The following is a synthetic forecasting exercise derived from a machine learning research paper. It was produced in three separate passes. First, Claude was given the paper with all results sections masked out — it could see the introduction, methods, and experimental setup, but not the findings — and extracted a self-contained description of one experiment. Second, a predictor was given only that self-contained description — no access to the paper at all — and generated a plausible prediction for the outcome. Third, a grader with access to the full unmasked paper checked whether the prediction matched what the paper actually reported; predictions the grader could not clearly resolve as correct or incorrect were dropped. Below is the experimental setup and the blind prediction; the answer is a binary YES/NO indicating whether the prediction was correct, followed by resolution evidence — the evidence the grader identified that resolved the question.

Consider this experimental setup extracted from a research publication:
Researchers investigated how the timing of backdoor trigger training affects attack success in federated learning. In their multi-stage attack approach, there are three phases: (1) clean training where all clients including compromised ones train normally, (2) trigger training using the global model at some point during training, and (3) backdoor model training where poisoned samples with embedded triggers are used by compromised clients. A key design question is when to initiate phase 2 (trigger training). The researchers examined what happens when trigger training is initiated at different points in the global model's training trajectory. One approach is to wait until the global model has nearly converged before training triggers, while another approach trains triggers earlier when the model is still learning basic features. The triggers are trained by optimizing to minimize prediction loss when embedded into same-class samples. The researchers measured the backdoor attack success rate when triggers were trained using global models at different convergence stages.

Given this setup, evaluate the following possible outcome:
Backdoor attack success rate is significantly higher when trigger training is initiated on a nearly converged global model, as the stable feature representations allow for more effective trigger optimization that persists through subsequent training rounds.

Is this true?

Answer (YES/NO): NO